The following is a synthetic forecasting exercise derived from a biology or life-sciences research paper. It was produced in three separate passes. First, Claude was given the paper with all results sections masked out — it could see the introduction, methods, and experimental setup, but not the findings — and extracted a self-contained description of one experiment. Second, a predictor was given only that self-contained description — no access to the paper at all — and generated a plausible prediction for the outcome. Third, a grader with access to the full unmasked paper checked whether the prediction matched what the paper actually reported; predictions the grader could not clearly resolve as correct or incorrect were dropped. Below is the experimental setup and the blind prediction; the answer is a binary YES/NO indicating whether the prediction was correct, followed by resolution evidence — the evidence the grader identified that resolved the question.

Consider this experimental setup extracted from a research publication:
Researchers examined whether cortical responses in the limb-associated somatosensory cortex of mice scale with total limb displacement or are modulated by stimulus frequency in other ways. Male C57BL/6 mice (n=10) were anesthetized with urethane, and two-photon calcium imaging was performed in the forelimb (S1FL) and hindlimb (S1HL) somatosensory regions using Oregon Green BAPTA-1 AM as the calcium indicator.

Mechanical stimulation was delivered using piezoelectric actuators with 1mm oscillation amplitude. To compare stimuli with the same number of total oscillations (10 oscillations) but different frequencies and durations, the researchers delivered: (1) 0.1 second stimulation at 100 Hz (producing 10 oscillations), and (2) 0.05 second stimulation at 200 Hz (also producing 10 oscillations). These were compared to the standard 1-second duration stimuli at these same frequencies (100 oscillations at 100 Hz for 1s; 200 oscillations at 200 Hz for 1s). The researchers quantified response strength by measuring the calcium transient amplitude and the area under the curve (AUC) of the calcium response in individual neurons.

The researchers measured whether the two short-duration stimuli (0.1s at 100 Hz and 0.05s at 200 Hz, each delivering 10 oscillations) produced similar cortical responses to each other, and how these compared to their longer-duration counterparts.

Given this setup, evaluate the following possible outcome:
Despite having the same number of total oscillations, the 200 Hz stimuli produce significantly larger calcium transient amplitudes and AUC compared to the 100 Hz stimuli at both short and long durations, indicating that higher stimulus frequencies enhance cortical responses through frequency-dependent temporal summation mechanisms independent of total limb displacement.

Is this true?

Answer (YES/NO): NO